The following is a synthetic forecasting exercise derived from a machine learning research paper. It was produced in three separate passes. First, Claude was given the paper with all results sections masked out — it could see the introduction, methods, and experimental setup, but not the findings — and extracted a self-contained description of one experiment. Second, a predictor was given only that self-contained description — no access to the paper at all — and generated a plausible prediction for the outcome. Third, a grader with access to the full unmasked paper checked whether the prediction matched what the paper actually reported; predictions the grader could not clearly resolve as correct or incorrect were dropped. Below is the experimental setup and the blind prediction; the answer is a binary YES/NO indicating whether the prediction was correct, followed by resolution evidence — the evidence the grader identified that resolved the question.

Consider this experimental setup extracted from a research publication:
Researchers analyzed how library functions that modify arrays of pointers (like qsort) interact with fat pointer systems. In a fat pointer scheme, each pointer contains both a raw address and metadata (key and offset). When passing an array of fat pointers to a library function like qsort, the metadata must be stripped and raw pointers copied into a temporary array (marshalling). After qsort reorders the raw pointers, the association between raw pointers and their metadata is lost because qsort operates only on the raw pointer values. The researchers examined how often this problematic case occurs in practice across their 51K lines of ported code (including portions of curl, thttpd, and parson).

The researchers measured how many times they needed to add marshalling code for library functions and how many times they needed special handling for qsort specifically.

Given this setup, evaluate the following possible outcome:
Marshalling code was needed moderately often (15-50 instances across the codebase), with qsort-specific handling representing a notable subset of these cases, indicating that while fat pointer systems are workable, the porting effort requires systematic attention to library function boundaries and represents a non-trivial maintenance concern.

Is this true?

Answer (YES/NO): NO